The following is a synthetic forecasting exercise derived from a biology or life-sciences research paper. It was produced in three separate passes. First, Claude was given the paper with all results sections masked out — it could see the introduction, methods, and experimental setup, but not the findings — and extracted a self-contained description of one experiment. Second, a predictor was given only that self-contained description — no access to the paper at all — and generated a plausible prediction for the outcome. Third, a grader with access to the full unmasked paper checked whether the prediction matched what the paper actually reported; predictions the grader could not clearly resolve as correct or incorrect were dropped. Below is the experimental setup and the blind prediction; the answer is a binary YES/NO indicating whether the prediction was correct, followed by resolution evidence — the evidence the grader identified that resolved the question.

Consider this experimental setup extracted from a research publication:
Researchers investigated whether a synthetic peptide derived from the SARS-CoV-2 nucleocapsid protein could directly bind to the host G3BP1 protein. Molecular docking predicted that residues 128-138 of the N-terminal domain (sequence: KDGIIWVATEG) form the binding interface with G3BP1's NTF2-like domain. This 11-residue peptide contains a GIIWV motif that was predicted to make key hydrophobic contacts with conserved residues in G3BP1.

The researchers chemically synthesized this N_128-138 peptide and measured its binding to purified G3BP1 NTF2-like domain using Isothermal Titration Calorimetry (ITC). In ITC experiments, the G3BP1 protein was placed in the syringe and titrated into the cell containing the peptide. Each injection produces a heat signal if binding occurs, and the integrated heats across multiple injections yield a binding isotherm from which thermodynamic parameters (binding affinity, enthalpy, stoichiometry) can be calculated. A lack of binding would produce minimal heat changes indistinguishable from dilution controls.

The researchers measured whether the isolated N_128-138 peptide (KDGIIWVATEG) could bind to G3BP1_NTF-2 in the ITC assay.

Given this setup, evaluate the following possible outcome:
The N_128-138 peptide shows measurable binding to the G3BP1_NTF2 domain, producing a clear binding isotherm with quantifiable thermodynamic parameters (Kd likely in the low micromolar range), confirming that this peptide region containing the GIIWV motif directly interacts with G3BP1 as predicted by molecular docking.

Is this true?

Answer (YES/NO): YES